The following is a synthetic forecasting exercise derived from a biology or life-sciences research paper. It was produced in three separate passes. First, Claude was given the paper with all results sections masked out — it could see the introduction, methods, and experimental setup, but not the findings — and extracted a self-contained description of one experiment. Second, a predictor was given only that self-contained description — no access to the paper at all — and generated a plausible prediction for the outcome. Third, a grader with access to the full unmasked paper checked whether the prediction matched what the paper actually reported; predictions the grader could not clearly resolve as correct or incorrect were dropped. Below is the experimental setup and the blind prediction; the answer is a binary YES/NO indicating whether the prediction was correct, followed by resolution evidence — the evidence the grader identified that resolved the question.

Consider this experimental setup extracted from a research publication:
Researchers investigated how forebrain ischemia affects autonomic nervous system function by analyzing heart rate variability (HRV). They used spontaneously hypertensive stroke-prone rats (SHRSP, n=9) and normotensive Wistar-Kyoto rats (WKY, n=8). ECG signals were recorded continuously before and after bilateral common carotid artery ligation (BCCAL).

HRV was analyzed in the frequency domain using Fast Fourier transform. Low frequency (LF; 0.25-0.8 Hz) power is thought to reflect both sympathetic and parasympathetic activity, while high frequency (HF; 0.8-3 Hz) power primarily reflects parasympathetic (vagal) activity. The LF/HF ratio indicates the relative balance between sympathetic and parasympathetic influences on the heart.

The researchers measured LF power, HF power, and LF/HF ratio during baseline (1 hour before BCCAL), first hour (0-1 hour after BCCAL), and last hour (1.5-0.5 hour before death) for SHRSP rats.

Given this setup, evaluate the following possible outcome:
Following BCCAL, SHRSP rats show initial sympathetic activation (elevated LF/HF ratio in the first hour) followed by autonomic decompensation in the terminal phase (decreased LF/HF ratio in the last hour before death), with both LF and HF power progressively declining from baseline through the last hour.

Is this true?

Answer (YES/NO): NO